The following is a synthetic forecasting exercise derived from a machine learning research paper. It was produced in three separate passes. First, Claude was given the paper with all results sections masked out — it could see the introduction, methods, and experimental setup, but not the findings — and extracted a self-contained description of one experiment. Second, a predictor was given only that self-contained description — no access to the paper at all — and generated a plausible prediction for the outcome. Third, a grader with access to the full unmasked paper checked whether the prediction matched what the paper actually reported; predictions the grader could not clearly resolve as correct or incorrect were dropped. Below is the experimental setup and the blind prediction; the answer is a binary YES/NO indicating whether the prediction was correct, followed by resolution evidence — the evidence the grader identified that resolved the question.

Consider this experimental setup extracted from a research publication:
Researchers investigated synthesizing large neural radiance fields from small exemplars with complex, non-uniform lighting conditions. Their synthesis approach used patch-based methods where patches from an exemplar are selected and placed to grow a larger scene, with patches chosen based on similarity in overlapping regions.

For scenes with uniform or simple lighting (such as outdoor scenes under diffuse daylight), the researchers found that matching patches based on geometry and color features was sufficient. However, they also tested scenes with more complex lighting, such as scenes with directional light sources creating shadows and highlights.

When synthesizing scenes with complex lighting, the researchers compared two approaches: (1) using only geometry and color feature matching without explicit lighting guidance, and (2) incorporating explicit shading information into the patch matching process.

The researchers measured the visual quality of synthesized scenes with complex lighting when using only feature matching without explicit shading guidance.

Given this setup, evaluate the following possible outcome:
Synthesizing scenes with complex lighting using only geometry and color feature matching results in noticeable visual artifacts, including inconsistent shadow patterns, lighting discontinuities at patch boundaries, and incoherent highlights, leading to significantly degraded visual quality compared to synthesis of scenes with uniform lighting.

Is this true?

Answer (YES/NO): YES